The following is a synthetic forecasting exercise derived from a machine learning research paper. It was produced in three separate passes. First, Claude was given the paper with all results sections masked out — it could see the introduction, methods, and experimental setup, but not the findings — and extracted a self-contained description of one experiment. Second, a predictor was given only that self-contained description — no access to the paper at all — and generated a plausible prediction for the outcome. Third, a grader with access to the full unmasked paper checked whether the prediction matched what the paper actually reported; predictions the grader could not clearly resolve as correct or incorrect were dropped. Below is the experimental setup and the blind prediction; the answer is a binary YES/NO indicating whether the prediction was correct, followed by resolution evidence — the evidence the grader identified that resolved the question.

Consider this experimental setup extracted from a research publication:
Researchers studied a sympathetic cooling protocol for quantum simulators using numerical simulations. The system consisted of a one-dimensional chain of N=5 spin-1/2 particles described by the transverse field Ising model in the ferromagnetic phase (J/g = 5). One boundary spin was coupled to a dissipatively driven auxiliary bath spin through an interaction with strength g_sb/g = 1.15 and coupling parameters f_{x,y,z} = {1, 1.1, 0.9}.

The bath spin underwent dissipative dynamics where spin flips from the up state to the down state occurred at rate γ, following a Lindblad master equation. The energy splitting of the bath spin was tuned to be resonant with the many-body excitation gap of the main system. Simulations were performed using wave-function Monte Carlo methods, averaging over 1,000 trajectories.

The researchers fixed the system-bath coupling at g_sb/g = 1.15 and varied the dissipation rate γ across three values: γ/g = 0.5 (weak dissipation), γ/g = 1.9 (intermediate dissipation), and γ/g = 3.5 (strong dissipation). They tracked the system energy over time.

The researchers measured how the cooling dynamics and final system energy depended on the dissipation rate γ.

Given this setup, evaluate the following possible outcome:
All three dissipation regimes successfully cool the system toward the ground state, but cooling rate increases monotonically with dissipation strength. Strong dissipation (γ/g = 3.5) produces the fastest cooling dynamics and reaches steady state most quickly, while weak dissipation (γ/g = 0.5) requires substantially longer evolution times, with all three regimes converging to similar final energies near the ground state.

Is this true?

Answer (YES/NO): NO